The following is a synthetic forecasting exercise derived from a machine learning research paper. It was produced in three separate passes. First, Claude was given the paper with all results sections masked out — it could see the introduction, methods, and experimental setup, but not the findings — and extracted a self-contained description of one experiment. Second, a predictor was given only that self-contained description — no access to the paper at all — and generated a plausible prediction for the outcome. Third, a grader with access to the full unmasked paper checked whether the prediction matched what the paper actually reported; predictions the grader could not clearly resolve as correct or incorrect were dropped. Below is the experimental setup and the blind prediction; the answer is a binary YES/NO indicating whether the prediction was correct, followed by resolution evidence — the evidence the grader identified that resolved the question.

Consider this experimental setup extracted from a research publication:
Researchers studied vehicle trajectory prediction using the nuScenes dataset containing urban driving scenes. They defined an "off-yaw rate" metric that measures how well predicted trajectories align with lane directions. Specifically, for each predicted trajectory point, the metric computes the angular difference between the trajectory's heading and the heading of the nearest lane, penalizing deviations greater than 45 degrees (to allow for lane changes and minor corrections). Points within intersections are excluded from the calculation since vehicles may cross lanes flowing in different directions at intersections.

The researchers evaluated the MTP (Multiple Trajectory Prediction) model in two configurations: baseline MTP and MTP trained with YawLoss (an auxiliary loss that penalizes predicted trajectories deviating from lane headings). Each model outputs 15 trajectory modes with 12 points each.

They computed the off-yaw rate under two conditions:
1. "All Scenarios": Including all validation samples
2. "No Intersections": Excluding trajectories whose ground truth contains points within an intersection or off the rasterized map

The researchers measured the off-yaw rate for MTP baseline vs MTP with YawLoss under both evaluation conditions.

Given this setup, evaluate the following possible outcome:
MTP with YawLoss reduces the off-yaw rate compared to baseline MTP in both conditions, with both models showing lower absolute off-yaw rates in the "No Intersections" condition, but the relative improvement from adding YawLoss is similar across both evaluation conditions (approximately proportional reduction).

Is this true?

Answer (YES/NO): NO